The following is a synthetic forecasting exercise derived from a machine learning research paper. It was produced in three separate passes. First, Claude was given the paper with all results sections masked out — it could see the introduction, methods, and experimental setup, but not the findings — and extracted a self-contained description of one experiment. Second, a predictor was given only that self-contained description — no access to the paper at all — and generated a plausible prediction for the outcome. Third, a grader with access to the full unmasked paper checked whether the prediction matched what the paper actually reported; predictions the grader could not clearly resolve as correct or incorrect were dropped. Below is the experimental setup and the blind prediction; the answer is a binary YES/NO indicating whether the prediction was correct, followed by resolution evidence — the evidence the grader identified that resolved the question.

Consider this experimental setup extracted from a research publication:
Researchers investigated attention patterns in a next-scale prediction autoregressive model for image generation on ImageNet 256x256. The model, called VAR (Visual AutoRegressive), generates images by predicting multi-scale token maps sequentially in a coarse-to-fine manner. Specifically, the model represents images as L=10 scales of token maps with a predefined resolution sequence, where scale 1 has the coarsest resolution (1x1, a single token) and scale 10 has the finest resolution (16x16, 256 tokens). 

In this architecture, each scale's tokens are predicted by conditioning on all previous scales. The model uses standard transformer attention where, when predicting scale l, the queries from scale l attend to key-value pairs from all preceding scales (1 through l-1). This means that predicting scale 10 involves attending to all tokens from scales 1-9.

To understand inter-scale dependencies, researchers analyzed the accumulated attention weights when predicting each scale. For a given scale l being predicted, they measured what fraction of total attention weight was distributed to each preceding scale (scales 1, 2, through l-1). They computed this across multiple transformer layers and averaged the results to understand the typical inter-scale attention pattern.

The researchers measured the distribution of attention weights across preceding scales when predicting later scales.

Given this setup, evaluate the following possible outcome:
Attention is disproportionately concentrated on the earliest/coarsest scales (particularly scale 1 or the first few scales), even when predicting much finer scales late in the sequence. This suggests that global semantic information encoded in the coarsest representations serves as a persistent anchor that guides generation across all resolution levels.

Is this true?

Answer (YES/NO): NO